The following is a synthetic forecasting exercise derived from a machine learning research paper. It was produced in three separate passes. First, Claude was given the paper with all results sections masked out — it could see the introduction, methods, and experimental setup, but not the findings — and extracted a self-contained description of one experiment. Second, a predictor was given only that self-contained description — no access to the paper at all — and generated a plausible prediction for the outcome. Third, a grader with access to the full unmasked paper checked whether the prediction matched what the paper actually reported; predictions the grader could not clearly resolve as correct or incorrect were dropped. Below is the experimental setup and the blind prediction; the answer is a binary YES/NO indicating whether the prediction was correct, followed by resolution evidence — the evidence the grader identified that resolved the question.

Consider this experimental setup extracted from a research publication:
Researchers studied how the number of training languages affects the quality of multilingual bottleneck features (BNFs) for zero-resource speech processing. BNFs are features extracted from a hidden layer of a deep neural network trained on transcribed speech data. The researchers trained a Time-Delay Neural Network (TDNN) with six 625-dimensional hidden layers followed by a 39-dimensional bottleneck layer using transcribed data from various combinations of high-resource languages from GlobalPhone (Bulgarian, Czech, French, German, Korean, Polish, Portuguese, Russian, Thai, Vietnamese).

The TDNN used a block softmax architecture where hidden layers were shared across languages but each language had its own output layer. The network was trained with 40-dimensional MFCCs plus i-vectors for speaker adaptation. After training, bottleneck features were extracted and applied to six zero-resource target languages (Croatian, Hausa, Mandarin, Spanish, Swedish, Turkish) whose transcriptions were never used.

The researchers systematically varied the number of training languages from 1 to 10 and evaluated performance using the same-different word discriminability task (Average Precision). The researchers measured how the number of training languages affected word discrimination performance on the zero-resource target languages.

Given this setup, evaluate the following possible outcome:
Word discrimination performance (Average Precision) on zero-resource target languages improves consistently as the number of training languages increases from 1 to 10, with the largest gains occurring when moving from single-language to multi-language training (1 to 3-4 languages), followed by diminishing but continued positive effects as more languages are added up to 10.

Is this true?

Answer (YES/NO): NO